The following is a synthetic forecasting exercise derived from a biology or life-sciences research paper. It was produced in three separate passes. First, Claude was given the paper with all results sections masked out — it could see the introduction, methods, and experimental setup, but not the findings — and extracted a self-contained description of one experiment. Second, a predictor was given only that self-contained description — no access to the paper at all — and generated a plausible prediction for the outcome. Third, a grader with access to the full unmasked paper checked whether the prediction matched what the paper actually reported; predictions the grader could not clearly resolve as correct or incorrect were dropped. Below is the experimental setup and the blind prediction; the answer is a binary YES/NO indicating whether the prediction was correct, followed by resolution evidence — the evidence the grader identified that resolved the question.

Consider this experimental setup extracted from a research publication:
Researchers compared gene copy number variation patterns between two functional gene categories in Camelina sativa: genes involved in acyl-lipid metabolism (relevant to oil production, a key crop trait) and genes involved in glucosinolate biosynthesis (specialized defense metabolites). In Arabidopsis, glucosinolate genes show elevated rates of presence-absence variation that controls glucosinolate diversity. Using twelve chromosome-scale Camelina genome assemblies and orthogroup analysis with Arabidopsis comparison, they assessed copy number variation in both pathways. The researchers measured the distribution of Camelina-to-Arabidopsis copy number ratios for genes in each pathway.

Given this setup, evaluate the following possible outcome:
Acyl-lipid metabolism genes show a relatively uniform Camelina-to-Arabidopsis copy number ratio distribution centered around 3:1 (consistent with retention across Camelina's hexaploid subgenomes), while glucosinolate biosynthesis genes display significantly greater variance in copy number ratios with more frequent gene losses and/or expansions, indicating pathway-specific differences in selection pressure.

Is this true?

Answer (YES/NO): YES